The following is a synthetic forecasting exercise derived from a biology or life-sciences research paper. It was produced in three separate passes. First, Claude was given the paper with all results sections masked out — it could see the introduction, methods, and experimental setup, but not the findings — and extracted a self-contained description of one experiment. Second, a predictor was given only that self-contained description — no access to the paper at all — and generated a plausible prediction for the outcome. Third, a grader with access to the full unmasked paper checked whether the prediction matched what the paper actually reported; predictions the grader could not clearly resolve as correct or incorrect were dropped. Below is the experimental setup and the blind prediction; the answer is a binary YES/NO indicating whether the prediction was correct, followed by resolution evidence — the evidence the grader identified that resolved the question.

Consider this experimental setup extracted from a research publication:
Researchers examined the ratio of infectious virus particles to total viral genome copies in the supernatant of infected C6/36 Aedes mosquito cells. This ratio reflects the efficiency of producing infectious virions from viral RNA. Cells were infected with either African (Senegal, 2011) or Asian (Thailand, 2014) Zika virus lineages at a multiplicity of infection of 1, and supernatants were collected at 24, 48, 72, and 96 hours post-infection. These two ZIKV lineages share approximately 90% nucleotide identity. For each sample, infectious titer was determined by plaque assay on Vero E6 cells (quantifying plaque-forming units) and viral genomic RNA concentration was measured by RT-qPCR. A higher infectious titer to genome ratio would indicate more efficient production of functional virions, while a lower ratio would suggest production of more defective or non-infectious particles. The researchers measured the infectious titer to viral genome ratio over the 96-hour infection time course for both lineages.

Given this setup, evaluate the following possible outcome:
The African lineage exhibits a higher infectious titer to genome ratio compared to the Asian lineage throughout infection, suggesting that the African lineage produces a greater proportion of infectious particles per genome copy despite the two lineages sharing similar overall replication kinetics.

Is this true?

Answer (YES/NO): NO